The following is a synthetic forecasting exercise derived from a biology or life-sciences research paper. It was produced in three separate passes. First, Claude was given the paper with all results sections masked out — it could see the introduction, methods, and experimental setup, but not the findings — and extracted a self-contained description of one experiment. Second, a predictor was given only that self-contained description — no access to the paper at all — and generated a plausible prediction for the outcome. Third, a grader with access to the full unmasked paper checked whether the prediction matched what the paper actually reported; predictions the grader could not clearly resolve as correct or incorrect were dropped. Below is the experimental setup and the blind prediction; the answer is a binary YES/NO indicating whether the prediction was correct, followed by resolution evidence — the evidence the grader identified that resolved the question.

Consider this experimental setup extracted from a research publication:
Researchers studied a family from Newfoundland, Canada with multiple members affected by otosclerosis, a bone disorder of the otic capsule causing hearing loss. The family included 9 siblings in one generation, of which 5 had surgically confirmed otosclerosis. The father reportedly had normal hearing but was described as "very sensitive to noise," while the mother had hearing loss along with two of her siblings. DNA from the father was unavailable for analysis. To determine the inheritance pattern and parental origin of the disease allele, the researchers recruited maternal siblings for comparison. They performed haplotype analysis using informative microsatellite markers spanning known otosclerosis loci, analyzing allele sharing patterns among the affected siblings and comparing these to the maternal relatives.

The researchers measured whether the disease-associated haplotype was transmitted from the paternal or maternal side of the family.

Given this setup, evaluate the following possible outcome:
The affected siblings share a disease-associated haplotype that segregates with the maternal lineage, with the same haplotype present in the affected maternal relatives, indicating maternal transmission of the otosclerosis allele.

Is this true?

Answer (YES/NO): NO